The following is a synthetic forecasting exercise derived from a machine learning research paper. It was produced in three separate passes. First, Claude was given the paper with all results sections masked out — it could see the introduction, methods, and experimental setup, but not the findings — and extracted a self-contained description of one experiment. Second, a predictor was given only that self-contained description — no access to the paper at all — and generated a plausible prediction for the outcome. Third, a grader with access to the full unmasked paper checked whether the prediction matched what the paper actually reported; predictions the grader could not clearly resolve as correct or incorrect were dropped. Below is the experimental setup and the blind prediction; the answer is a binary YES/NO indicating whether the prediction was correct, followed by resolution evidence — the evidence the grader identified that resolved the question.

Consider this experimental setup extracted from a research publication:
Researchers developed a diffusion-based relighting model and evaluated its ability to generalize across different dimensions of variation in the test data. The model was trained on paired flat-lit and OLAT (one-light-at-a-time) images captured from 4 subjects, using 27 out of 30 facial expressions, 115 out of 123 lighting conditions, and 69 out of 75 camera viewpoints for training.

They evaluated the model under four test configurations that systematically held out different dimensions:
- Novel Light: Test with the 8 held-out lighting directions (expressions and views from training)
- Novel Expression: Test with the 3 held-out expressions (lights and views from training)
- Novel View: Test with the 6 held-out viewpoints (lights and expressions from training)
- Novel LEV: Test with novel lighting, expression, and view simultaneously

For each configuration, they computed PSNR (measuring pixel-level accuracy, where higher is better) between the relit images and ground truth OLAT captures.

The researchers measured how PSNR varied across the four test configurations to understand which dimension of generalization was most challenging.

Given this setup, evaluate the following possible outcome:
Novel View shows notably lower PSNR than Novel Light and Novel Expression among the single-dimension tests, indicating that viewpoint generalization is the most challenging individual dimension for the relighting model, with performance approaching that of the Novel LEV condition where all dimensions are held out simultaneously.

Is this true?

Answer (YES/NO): NO